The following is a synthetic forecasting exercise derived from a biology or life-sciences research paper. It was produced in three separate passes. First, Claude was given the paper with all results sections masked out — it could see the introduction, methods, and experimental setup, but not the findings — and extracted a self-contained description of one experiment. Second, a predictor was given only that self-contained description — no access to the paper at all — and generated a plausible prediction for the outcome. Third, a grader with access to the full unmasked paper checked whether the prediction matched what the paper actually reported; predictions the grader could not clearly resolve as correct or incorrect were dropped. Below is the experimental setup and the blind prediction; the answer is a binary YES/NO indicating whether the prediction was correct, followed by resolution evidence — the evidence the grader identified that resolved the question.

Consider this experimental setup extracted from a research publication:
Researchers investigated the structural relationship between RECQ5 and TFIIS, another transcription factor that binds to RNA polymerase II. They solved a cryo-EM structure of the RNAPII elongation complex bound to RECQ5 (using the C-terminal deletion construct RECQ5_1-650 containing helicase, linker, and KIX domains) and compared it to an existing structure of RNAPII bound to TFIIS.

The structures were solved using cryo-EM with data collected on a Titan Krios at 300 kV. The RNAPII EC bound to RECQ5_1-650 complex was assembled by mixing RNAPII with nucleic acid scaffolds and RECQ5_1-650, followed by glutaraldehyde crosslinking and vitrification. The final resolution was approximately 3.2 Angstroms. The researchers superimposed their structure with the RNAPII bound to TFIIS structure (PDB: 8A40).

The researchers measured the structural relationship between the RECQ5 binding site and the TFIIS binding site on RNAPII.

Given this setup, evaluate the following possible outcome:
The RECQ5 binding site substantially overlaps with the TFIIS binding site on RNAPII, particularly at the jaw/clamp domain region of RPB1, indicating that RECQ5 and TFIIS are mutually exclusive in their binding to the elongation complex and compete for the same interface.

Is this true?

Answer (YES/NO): NO